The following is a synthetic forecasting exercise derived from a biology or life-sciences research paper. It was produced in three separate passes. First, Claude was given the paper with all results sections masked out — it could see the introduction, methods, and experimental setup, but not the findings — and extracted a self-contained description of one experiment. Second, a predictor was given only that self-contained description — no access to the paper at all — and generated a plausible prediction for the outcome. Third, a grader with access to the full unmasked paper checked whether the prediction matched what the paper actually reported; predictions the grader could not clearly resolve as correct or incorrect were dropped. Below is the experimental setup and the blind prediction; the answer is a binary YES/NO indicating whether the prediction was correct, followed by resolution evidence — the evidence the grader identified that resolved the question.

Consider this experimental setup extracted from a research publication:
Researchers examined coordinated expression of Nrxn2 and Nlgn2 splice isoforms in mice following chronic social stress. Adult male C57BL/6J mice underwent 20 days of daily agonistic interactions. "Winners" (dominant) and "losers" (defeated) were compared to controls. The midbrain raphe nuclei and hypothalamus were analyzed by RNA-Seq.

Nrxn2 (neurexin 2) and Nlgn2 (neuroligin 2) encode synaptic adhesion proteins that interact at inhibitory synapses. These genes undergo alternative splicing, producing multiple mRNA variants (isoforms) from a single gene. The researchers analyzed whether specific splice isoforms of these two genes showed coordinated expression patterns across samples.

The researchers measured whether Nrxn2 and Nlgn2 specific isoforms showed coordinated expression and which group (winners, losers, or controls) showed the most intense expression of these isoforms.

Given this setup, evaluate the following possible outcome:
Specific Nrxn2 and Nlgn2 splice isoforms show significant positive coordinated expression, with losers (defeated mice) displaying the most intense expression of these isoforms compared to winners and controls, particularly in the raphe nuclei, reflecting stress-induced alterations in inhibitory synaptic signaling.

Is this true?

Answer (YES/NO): YES